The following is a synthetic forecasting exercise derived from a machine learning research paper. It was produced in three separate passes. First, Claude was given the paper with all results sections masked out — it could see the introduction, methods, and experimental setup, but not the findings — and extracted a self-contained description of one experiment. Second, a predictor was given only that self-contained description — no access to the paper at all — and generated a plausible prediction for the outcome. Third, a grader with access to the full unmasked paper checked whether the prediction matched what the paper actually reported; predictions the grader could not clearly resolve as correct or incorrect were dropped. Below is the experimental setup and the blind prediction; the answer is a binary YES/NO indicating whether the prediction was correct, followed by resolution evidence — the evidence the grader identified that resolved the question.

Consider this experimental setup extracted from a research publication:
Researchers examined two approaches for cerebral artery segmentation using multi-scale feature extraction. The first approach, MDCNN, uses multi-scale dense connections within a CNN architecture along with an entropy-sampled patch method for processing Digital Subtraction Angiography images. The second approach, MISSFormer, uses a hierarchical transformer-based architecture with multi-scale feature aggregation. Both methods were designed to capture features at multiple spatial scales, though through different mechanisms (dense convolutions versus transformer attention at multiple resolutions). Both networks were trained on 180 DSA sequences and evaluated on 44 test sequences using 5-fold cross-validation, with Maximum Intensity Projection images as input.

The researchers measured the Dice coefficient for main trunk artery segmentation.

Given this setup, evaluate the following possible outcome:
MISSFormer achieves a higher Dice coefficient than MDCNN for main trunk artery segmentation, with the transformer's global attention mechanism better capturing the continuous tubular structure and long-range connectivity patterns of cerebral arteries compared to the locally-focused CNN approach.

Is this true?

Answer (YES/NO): YES